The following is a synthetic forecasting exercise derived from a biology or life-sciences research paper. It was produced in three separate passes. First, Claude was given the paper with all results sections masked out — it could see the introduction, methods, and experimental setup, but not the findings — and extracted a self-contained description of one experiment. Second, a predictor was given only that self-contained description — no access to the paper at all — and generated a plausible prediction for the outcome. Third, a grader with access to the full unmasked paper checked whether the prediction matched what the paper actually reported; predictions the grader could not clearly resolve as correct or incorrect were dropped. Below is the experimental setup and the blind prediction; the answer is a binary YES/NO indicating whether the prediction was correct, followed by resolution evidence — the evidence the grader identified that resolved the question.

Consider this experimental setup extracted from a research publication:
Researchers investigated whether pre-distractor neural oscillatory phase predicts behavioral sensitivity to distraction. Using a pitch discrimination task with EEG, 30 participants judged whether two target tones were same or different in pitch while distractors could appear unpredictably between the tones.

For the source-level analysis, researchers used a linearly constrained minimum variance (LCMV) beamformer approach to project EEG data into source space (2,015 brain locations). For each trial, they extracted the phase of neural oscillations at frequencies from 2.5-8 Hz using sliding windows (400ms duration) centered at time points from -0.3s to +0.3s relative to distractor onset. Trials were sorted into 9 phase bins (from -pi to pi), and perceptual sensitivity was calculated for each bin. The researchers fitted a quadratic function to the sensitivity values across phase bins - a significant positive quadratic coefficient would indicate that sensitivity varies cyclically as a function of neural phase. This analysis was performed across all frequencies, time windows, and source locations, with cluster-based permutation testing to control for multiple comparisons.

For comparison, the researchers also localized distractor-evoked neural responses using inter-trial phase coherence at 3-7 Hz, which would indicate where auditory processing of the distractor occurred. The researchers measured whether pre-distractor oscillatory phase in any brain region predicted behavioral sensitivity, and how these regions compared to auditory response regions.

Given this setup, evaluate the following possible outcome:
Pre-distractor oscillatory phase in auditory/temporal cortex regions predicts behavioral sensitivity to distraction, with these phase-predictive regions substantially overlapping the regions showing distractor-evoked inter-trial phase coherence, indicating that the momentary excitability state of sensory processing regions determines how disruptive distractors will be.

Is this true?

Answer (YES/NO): NO